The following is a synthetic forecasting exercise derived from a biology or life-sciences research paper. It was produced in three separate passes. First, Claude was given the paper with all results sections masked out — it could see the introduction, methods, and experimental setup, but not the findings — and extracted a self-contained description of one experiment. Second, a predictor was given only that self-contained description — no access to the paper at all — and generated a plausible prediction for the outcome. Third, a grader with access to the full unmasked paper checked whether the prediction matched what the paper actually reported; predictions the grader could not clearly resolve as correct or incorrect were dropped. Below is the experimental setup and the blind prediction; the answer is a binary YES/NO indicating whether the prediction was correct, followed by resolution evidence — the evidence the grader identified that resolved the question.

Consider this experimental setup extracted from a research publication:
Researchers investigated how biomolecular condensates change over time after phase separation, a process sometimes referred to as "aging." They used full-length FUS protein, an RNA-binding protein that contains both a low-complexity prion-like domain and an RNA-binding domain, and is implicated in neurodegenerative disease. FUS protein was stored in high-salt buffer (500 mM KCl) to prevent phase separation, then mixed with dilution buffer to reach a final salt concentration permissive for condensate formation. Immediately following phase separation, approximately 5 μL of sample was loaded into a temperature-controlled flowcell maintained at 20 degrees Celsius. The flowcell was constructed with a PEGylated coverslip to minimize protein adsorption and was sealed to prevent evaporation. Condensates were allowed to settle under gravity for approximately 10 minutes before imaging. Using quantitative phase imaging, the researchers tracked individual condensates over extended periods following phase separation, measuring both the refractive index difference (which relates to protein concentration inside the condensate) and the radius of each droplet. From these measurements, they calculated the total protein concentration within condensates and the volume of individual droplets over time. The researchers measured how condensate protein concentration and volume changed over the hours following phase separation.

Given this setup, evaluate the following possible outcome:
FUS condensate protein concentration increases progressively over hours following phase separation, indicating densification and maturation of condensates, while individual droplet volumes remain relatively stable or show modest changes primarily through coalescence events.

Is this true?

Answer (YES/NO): NO